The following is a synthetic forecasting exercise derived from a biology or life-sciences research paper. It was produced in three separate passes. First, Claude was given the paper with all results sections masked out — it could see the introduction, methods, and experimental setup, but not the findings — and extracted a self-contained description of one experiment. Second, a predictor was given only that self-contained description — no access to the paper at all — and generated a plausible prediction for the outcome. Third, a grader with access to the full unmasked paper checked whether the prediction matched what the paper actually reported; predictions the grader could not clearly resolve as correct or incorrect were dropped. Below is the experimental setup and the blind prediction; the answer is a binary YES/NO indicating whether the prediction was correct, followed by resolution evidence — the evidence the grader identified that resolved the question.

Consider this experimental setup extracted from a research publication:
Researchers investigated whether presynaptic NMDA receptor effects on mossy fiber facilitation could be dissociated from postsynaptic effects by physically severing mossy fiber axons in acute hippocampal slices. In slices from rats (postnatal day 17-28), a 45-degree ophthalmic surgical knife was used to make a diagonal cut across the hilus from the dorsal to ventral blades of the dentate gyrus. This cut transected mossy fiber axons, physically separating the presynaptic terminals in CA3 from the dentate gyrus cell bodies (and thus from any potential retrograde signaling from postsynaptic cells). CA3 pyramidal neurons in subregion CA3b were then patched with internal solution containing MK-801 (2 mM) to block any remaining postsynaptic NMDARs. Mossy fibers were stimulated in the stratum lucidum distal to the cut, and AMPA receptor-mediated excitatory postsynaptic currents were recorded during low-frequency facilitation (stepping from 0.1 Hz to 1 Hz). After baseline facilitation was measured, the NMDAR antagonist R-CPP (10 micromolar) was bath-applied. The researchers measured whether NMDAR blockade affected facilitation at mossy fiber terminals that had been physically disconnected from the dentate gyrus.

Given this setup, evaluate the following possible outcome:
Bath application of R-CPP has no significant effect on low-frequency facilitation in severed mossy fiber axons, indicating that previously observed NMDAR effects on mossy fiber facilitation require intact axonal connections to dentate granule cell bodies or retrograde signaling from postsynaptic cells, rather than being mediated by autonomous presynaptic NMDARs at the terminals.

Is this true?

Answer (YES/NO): NO